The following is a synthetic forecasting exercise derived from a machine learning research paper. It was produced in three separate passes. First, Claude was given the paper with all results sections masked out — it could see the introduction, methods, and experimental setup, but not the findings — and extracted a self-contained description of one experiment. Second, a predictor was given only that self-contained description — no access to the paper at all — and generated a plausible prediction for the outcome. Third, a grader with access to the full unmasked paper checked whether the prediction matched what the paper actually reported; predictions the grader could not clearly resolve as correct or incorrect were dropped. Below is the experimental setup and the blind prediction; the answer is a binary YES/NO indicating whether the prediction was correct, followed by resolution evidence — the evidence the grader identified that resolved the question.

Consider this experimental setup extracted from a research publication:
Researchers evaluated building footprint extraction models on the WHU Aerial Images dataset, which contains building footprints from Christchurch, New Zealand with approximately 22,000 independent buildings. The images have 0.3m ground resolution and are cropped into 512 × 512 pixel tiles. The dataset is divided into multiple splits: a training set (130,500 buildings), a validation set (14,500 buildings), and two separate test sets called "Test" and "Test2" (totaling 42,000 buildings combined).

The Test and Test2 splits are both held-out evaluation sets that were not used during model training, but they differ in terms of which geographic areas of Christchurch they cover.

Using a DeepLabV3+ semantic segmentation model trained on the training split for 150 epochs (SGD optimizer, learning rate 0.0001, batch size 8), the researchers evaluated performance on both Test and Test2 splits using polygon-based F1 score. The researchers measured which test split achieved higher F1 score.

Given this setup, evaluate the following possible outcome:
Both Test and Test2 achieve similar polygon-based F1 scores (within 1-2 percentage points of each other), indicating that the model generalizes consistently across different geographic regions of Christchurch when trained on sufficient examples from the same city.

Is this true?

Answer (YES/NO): YES